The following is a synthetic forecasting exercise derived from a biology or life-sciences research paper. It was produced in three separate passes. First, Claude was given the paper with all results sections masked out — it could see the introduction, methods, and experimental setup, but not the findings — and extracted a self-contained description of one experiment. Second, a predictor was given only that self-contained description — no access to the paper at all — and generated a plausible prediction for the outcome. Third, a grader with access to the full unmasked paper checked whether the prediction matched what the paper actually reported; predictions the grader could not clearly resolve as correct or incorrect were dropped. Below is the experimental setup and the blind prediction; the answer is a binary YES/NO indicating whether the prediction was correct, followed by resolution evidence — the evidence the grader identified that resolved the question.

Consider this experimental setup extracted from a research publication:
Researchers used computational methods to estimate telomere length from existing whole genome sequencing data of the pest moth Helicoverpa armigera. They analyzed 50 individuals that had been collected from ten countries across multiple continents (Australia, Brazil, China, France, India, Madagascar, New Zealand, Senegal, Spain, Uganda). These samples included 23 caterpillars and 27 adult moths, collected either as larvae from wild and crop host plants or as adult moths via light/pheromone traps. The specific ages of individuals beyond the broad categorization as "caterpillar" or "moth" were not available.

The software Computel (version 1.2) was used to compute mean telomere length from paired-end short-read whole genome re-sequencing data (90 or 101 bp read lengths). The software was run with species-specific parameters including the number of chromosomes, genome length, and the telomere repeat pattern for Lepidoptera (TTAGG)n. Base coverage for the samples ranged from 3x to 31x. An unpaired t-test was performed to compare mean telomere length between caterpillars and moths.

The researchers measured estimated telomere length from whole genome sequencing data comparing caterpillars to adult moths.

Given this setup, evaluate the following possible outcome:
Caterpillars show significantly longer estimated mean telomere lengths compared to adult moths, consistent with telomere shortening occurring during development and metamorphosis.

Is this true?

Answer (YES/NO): NO